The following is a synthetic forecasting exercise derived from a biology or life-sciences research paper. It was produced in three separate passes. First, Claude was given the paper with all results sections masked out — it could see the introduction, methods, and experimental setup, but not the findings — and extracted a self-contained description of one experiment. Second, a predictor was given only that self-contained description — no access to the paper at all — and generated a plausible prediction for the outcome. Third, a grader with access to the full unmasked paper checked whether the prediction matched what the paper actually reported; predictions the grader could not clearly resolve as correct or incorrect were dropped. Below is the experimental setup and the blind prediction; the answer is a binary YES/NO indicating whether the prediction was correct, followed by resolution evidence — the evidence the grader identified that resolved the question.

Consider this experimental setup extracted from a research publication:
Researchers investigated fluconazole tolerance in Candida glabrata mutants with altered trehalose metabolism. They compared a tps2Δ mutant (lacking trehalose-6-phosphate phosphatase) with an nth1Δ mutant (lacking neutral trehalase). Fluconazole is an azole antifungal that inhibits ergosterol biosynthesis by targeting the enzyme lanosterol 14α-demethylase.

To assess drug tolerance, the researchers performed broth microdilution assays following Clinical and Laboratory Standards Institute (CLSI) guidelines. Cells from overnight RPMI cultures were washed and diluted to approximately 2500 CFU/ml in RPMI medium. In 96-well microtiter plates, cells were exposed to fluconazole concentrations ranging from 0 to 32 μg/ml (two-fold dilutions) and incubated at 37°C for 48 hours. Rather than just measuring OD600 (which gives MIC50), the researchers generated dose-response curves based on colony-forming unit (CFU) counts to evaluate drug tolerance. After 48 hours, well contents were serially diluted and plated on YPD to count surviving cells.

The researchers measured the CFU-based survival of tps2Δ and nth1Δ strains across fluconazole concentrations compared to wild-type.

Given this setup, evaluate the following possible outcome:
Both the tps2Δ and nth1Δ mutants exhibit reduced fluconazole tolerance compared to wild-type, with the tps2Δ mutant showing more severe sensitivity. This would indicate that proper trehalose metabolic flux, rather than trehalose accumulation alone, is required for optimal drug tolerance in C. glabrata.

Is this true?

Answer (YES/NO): NO